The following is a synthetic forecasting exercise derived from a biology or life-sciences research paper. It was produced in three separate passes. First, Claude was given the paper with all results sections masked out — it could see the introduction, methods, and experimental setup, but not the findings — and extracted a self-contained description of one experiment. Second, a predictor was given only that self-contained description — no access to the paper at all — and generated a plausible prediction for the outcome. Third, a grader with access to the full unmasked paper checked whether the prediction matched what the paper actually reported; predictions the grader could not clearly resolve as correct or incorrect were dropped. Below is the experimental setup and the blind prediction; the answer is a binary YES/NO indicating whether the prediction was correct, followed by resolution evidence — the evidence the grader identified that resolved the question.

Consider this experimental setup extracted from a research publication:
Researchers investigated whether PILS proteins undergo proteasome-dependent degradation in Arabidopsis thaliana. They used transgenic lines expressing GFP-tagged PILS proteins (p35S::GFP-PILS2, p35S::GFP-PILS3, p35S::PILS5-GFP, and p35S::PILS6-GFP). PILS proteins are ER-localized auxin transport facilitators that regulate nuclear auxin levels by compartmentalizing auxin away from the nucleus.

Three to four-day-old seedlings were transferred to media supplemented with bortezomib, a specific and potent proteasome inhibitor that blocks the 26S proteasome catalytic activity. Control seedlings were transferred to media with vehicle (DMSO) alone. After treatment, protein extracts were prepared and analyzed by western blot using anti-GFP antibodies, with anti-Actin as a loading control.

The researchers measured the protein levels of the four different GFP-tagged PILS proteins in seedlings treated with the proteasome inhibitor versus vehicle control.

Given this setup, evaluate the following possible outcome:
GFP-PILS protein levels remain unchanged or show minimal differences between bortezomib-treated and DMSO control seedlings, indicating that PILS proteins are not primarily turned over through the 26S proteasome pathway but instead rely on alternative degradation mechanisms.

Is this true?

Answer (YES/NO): NO